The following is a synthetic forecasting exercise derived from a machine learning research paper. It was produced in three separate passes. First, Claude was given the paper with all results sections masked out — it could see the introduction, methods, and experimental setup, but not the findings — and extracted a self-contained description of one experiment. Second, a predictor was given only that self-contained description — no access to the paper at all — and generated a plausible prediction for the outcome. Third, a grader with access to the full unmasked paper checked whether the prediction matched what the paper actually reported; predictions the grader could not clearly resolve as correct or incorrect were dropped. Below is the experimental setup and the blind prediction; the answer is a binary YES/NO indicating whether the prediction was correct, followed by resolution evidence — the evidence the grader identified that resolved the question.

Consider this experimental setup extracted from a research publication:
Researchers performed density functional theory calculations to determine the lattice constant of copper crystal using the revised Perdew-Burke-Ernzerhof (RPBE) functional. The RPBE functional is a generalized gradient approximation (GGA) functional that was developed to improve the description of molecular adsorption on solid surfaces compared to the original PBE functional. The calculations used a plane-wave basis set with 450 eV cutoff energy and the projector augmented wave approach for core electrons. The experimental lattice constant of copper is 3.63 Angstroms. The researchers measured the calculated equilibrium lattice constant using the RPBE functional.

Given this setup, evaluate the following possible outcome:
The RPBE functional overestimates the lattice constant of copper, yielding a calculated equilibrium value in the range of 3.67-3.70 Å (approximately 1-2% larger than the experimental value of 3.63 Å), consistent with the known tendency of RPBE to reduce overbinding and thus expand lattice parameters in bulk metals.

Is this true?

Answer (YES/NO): YES